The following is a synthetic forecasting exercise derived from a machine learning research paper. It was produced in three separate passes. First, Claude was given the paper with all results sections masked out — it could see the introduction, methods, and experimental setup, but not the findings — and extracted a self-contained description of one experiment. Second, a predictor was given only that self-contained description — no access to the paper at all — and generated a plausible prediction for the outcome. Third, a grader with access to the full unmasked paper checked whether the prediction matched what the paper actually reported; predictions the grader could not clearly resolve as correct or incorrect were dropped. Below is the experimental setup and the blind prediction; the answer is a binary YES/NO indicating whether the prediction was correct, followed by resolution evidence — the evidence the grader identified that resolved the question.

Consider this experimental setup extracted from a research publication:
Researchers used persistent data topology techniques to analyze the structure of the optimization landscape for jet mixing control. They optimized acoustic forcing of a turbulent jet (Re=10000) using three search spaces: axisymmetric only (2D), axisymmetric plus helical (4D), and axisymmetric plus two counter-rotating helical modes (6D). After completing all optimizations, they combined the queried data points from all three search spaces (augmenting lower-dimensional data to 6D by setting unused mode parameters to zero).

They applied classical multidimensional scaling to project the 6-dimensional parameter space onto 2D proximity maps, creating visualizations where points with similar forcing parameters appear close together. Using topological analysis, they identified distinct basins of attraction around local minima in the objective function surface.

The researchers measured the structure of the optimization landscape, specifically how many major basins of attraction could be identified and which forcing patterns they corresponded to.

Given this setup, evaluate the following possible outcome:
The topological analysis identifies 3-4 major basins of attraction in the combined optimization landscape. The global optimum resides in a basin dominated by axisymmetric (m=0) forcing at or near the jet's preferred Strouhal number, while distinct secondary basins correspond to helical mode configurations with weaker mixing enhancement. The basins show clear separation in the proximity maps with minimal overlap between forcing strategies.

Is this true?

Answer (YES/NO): NO